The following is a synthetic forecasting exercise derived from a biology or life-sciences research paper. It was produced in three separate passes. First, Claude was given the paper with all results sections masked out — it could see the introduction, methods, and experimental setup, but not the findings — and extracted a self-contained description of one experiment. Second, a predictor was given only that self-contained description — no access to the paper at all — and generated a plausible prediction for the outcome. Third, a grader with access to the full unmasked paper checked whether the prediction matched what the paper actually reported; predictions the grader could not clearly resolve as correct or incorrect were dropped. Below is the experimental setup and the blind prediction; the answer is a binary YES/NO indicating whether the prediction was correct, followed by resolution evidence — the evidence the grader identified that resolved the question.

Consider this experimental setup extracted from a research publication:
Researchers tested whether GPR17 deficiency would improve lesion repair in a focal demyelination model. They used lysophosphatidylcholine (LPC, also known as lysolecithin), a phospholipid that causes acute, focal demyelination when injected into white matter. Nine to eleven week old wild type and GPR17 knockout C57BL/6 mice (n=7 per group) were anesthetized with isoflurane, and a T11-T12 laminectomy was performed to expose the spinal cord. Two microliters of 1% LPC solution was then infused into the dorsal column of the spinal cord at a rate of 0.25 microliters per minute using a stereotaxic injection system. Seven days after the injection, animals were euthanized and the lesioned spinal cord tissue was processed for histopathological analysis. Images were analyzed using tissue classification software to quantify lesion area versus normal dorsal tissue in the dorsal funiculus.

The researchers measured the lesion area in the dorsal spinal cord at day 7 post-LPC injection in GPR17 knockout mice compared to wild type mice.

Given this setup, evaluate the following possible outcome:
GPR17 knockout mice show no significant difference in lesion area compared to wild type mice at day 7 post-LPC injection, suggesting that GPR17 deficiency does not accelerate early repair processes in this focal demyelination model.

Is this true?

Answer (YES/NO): YES